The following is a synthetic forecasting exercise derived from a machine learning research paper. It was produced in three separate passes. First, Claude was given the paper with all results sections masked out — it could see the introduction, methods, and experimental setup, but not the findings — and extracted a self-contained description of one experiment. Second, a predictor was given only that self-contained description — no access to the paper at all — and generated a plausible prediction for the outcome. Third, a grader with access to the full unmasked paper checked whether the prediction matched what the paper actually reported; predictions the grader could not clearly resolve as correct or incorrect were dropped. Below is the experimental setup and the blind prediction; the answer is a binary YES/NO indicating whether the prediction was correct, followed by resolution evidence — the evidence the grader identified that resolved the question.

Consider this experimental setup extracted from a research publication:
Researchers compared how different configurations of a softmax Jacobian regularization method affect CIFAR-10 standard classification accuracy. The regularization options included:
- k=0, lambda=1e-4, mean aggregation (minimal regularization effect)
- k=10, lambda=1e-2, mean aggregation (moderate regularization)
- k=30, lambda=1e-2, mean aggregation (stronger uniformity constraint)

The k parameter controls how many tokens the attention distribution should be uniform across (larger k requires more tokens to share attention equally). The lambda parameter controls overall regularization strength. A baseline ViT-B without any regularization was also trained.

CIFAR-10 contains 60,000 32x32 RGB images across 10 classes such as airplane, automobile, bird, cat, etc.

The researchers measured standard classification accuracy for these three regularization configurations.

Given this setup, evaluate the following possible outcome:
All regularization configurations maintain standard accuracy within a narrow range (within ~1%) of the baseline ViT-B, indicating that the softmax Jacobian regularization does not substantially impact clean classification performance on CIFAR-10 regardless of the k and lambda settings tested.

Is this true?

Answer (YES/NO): NO